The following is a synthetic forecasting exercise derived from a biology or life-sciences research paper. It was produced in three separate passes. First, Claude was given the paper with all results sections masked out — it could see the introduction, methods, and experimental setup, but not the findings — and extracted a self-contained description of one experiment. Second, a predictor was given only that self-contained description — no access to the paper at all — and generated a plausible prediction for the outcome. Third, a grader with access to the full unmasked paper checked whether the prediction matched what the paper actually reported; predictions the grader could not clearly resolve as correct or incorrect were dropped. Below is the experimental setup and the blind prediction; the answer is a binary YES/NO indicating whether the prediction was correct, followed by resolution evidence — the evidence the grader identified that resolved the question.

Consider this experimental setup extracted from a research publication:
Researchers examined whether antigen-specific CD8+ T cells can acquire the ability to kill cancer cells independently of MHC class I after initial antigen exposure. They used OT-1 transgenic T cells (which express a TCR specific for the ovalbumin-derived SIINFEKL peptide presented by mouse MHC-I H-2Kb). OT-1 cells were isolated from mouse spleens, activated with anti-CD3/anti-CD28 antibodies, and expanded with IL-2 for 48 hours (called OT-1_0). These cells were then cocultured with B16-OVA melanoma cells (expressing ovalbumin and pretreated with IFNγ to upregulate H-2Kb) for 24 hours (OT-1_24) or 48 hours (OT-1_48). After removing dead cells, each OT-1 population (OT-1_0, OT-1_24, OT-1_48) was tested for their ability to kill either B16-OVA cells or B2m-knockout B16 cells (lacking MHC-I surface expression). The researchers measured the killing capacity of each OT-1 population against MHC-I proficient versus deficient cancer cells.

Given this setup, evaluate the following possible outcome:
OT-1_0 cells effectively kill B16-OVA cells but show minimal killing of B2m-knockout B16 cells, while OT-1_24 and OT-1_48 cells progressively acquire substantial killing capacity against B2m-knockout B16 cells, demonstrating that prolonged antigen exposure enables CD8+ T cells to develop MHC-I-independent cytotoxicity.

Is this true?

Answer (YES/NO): YES